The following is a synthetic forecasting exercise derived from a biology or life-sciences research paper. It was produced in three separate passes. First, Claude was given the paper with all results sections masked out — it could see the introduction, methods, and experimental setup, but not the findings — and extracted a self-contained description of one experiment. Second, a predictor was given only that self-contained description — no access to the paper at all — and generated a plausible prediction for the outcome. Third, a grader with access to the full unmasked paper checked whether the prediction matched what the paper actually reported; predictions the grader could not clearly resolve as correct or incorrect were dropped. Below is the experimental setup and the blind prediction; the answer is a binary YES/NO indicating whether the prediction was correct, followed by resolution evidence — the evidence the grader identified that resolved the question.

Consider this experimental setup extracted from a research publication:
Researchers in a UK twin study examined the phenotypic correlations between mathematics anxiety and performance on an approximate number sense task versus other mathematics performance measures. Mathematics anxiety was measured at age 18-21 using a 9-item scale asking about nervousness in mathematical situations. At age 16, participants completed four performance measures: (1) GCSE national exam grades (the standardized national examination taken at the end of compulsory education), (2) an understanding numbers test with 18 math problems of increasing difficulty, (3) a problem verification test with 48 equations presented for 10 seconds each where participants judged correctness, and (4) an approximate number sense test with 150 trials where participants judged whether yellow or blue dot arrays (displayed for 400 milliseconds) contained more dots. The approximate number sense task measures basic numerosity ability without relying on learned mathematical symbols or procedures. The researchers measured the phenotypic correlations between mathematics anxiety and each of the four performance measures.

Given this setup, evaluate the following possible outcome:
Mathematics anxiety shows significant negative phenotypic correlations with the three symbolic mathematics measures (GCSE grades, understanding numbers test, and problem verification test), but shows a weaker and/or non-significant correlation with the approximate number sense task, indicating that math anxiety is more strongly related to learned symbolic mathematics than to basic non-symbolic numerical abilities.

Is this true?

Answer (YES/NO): YES